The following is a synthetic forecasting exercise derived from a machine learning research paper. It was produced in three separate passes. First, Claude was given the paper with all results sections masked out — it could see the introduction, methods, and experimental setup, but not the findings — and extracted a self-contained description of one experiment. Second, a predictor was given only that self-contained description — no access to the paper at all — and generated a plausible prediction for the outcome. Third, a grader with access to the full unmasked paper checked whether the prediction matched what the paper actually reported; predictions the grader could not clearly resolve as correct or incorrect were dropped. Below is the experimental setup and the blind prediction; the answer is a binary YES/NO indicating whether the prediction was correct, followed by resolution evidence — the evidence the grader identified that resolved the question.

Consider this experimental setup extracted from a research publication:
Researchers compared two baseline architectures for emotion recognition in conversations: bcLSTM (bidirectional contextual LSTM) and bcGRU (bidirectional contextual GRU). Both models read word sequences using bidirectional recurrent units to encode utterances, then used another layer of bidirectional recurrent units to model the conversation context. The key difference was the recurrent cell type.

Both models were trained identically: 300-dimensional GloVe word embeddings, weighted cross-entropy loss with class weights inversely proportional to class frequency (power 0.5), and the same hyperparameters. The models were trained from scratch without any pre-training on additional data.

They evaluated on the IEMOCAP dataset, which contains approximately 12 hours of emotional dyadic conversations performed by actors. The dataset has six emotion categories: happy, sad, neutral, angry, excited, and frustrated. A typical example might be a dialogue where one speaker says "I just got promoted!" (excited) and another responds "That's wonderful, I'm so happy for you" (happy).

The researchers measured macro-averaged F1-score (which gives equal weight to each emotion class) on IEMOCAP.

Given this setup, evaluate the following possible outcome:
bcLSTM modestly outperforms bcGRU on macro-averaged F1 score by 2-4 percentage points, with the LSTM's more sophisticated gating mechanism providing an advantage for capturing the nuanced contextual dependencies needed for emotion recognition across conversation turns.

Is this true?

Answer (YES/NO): NO